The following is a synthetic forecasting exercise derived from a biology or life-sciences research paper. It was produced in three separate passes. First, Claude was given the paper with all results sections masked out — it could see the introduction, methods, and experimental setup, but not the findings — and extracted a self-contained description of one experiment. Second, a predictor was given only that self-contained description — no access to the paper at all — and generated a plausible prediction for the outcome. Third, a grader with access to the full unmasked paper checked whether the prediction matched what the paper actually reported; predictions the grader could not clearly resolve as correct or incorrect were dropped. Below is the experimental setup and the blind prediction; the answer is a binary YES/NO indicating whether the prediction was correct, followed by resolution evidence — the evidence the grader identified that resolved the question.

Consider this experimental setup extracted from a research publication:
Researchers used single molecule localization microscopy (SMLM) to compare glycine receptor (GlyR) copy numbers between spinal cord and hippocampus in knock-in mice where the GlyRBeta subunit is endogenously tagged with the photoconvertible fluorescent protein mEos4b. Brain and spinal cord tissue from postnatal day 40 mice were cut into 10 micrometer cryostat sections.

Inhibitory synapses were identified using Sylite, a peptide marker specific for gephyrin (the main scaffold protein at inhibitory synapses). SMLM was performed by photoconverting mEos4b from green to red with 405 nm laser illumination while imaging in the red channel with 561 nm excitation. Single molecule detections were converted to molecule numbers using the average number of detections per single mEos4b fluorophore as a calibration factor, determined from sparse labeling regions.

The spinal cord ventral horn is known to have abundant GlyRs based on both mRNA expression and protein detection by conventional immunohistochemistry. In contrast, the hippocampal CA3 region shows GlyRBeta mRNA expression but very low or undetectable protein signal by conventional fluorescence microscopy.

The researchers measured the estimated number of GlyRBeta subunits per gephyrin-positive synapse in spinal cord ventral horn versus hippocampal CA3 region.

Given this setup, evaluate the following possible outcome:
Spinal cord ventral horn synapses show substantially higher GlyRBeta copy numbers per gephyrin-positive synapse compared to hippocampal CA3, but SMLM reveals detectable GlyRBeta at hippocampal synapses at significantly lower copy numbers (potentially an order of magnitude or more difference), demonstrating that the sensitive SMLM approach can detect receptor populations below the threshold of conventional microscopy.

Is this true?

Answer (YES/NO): YES